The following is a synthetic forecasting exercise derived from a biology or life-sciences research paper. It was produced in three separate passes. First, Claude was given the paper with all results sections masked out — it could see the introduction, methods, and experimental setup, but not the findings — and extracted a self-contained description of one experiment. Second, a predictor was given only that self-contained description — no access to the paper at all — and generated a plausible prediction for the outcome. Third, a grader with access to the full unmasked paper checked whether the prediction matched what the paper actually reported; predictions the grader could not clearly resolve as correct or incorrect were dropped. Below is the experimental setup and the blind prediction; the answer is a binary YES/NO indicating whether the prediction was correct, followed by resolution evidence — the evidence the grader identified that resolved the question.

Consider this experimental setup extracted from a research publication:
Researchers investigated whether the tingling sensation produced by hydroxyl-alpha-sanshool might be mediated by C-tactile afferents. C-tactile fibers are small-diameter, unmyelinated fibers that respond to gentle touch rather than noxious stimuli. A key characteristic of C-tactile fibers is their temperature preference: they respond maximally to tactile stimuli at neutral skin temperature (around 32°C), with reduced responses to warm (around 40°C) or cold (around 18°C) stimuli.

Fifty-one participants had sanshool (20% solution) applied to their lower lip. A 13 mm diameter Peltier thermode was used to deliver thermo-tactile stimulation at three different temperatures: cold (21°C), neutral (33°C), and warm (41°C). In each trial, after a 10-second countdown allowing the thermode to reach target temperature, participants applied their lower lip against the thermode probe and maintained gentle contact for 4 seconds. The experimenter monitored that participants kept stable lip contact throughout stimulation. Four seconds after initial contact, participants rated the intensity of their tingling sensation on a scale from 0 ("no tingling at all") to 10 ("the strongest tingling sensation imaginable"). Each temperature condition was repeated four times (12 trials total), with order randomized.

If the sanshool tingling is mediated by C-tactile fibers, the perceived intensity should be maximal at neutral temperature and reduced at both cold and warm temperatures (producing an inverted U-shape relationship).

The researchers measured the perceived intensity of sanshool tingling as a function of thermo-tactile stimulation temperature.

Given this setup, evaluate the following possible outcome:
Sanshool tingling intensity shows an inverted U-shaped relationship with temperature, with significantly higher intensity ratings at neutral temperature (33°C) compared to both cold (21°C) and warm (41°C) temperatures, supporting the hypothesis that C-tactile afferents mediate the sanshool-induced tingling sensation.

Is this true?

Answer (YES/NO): NO